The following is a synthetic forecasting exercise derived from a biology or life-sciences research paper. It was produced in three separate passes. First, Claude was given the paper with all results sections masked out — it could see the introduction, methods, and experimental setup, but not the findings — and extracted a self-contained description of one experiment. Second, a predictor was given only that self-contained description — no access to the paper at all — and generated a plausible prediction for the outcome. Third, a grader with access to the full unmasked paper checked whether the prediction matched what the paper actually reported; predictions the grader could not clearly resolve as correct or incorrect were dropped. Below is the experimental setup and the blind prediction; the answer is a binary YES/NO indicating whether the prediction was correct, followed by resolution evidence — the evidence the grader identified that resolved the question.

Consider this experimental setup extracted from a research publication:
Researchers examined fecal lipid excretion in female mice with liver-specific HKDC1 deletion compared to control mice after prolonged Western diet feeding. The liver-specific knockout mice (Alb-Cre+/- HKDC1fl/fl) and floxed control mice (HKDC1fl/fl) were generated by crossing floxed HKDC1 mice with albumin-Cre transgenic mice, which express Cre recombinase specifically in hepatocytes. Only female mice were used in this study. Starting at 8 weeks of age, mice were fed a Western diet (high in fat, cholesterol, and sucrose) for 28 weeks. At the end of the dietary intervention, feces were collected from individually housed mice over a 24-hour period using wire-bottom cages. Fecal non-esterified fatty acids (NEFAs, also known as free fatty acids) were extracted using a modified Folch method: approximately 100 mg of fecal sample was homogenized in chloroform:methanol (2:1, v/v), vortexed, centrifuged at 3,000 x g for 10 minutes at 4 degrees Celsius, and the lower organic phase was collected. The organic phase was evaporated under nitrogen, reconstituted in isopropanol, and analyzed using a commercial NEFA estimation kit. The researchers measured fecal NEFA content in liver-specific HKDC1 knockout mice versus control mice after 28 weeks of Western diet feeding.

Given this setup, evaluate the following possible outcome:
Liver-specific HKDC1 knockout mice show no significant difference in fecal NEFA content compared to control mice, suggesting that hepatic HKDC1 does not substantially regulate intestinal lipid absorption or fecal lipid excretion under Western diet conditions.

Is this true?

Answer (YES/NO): NO